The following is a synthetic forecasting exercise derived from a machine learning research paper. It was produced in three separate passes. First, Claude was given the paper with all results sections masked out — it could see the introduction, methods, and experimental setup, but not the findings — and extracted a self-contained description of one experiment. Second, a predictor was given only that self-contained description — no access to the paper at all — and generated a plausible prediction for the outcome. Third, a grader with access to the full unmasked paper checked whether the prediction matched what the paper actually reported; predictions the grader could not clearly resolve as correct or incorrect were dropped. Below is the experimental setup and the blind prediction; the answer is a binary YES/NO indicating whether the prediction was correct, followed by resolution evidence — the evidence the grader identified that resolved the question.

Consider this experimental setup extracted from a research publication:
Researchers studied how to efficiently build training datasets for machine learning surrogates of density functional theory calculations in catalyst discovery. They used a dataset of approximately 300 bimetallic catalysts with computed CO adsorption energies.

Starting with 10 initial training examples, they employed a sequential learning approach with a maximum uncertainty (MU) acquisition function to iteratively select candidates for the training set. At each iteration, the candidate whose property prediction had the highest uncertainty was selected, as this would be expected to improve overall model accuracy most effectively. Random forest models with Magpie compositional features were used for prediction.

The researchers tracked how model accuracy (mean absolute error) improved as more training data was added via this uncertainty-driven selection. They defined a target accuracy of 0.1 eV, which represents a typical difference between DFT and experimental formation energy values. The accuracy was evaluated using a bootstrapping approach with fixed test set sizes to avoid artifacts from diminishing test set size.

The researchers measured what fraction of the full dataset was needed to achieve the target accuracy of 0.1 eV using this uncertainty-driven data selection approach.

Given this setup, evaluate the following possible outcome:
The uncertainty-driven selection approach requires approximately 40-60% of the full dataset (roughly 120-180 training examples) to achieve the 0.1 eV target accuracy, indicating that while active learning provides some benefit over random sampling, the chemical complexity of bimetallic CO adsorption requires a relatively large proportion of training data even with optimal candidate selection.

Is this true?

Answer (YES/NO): NO